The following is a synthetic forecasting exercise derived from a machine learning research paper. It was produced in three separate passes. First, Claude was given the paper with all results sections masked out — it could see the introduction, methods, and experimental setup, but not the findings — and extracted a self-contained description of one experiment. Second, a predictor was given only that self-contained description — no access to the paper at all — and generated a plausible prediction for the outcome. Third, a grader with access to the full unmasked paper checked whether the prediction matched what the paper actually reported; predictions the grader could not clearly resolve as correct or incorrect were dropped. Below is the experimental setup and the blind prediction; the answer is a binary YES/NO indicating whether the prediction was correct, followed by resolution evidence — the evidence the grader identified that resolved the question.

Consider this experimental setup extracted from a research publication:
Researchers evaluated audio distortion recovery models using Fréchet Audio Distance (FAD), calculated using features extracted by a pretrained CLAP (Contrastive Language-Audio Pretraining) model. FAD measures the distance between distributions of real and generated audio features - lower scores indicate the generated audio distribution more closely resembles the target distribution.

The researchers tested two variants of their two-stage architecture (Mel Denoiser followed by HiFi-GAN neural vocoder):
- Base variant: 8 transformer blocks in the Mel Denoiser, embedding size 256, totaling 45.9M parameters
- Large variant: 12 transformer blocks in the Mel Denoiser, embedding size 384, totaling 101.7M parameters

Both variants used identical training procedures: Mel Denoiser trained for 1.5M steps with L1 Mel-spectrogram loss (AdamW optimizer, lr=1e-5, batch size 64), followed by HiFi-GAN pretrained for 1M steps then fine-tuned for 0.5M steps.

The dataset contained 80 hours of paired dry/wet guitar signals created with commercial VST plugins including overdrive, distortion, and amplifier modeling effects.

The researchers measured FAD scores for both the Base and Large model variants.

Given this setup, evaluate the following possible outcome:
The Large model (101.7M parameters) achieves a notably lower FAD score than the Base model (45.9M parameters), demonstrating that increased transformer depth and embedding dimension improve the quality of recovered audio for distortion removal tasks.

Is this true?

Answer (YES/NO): NO